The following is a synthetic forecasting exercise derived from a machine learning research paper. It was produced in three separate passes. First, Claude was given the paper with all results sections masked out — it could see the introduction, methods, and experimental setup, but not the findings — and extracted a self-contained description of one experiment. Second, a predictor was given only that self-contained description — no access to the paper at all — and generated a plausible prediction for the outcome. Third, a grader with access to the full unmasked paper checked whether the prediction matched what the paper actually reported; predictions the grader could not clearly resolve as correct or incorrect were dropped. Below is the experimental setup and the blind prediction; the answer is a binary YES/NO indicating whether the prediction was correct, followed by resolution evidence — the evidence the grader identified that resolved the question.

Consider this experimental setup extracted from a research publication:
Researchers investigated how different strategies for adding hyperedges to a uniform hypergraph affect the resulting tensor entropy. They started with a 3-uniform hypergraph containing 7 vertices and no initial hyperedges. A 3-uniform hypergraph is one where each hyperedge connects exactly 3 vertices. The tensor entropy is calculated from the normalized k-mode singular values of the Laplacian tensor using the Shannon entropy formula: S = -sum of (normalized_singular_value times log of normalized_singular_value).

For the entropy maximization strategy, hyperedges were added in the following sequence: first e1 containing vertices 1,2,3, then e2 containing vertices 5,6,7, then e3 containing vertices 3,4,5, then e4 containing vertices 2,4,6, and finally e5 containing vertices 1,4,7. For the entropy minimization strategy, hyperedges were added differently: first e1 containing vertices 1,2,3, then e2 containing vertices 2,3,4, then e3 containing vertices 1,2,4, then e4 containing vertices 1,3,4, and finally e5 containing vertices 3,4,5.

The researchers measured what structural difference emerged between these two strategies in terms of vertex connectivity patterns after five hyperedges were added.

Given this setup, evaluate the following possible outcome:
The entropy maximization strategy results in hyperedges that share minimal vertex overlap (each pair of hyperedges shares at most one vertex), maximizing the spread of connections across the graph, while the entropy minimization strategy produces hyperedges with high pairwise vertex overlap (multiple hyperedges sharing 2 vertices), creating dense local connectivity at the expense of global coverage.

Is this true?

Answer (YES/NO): YES